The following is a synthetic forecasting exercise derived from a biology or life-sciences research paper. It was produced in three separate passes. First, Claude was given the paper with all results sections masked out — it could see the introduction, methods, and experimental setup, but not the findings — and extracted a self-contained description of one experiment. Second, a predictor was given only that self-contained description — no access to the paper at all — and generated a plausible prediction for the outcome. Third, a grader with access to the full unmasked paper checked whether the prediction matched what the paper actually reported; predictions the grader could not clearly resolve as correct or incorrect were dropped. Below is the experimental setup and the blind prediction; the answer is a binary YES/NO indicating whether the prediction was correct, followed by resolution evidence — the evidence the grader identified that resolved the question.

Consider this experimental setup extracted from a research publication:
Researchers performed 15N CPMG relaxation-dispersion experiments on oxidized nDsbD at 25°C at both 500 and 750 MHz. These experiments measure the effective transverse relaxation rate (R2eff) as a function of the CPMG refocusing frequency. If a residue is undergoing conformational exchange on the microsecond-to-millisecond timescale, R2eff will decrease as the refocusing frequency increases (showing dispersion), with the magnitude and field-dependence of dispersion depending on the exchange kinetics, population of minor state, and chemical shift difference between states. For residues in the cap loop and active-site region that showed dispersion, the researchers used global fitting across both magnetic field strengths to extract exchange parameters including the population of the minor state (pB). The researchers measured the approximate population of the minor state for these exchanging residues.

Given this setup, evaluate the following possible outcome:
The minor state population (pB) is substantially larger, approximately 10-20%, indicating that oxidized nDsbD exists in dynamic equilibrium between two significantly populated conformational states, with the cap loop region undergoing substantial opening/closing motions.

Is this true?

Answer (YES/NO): NO